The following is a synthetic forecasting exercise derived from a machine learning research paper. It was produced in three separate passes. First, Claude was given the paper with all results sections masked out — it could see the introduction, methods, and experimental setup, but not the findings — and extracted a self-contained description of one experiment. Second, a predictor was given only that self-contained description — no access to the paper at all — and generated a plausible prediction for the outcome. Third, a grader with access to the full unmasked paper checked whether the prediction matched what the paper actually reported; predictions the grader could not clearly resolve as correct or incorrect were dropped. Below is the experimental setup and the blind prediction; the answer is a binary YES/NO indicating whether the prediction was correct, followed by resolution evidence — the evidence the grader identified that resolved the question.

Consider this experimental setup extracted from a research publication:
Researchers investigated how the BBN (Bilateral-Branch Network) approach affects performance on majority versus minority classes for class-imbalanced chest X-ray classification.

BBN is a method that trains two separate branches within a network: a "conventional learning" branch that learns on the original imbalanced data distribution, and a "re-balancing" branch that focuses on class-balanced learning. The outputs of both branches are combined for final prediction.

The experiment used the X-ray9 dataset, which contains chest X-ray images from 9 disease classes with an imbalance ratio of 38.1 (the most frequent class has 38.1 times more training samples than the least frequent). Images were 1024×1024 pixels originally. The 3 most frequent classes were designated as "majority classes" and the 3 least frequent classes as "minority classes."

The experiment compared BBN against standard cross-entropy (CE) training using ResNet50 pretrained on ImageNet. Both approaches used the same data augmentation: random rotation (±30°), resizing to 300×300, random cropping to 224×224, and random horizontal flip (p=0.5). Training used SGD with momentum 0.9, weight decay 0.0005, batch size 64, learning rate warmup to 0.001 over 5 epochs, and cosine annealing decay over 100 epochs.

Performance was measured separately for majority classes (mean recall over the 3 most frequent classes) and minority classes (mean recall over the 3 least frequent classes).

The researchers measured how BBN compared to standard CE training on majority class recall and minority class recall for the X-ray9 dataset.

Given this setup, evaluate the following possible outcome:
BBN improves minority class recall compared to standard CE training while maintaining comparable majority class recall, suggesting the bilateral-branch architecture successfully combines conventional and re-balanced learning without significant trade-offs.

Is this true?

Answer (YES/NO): NO